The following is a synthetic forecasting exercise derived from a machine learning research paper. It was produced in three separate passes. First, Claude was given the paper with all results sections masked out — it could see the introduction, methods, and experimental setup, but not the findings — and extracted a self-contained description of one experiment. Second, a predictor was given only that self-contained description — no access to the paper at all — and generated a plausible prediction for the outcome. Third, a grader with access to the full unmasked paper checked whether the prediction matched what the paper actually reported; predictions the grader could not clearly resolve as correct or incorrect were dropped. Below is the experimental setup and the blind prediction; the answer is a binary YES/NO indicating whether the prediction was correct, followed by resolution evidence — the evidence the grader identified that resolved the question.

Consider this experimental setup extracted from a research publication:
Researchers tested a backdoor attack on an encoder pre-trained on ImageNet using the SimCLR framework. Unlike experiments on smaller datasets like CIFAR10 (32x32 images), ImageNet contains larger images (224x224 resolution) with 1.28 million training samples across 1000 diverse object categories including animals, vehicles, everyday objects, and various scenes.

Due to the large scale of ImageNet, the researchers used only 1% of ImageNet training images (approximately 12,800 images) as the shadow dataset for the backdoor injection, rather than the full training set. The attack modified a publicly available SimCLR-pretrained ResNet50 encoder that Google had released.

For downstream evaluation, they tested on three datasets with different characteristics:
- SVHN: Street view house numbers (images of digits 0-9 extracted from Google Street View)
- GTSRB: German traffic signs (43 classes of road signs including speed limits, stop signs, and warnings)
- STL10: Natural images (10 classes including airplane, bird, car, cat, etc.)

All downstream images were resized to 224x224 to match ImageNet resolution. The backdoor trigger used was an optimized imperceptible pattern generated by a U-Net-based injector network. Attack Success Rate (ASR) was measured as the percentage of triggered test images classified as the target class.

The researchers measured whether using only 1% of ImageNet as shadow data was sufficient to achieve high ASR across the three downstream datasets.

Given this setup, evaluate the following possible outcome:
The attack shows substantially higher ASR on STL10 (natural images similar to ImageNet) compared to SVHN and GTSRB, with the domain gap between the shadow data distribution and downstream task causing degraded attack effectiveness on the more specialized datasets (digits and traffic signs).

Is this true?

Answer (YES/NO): NO